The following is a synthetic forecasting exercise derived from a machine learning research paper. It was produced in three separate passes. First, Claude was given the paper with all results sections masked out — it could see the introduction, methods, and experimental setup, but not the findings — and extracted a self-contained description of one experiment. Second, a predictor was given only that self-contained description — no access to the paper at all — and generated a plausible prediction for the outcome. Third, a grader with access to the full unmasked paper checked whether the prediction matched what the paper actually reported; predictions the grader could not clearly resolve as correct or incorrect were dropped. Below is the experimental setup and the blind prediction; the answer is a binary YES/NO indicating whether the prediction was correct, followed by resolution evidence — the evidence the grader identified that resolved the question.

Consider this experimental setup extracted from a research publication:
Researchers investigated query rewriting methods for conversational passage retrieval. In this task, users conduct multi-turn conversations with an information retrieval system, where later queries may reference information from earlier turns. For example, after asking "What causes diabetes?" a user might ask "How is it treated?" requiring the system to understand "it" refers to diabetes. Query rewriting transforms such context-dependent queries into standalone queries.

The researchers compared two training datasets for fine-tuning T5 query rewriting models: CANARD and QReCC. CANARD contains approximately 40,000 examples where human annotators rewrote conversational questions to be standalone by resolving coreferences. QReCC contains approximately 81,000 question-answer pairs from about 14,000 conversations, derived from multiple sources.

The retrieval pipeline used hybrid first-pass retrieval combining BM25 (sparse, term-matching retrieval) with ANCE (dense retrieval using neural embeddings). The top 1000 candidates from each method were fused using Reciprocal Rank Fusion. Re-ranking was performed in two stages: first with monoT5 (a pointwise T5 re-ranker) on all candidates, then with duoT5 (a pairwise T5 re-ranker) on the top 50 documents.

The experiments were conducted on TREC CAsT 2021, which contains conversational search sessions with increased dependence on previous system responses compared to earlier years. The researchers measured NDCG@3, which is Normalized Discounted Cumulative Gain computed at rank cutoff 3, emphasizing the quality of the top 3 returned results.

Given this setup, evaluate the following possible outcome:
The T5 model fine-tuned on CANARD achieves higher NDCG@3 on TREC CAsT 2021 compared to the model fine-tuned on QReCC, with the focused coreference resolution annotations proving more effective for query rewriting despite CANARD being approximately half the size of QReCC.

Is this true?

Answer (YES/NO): NO